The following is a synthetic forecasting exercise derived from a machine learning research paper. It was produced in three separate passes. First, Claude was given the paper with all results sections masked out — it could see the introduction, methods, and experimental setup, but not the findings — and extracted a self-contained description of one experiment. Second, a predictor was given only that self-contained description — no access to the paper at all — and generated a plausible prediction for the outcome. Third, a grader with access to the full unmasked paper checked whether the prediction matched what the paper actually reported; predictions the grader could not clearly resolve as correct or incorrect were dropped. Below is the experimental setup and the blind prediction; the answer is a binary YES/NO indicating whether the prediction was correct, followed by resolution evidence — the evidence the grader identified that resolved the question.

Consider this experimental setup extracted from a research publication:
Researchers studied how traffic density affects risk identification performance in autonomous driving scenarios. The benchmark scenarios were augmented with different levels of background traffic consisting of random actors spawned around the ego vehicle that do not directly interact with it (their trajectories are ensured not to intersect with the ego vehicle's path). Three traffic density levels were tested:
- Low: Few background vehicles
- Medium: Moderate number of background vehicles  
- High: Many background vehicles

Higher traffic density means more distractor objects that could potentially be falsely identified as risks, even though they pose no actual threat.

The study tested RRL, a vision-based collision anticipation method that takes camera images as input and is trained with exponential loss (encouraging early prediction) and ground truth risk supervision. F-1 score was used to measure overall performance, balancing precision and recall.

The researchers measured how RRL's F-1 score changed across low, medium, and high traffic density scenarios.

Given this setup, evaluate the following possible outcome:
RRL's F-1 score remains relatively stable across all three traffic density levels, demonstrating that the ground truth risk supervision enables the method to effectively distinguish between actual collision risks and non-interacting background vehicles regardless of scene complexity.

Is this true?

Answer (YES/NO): YES